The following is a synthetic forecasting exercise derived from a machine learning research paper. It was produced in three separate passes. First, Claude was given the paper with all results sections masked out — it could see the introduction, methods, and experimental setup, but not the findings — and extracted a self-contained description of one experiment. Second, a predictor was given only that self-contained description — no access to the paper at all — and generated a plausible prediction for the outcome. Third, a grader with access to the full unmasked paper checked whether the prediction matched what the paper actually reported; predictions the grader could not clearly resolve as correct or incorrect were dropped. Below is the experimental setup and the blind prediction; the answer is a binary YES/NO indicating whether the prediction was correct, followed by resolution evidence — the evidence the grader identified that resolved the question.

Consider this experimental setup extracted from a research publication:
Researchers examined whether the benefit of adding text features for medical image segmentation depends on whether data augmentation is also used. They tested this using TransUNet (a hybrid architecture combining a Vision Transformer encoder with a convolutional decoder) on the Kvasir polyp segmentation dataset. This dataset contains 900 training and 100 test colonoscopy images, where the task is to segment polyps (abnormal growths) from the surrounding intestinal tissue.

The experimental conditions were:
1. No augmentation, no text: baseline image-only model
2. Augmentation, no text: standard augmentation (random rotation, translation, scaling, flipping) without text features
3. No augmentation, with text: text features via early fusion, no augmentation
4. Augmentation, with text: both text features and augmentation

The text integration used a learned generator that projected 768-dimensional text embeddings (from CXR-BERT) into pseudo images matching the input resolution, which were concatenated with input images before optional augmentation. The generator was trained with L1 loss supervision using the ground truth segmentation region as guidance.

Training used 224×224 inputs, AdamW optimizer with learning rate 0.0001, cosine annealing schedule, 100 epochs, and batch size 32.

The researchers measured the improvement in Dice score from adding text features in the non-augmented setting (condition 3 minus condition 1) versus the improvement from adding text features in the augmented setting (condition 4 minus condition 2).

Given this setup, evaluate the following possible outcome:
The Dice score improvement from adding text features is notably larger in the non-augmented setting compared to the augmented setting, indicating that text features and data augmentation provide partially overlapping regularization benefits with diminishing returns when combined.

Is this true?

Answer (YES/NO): YES